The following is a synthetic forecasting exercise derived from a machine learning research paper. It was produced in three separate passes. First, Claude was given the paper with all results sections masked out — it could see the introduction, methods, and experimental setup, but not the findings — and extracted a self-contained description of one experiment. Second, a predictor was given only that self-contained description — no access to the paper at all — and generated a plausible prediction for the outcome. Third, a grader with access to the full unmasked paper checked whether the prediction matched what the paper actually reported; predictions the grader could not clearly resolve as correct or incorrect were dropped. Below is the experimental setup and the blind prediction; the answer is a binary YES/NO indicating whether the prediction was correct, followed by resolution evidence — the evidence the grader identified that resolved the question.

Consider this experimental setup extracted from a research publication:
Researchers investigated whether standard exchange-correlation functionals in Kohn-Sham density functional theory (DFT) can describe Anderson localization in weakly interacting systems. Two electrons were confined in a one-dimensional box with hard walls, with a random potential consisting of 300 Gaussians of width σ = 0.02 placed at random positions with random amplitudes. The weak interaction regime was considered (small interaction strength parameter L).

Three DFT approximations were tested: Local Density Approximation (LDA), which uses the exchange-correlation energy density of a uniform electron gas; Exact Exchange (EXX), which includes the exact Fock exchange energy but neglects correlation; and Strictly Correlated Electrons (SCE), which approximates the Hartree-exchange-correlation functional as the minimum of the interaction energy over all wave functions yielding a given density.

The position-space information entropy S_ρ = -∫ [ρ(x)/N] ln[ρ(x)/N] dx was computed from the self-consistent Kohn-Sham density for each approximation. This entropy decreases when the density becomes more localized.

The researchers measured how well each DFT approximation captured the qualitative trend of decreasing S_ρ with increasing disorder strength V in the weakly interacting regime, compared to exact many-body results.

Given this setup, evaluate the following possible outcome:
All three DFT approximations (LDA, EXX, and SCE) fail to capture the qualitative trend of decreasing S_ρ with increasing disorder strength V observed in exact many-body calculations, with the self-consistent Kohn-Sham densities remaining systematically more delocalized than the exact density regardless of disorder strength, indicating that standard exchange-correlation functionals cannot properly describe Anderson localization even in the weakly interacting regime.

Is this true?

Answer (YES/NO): NO